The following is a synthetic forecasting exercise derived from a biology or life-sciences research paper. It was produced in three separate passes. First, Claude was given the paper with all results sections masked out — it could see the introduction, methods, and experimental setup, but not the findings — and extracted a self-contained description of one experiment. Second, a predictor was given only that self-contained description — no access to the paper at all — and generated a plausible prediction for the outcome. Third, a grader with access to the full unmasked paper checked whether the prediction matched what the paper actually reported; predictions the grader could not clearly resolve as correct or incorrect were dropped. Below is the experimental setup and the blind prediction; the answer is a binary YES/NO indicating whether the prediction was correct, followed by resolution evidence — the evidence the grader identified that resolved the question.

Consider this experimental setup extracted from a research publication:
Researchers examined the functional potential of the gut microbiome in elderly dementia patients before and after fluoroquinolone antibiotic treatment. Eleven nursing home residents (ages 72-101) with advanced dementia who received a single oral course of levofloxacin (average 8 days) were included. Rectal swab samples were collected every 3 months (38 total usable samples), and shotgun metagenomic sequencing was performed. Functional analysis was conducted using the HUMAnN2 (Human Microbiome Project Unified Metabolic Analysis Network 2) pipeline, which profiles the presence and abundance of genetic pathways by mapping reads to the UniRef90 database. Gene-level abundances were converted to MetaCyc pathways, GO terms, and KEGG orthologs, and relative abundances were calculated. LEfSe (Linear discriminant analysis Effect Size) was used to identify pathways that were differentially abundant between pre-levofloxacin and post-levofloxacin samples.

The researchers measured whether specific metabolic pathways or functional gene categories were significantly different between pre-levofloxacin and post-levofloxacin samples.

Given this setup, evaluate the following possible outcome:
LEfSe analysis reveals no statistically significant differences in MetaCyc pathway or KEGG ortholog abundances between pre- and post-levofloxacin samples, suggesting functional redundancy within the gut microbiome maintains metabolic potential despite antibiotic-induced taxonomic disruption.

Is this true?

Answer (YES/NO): YES